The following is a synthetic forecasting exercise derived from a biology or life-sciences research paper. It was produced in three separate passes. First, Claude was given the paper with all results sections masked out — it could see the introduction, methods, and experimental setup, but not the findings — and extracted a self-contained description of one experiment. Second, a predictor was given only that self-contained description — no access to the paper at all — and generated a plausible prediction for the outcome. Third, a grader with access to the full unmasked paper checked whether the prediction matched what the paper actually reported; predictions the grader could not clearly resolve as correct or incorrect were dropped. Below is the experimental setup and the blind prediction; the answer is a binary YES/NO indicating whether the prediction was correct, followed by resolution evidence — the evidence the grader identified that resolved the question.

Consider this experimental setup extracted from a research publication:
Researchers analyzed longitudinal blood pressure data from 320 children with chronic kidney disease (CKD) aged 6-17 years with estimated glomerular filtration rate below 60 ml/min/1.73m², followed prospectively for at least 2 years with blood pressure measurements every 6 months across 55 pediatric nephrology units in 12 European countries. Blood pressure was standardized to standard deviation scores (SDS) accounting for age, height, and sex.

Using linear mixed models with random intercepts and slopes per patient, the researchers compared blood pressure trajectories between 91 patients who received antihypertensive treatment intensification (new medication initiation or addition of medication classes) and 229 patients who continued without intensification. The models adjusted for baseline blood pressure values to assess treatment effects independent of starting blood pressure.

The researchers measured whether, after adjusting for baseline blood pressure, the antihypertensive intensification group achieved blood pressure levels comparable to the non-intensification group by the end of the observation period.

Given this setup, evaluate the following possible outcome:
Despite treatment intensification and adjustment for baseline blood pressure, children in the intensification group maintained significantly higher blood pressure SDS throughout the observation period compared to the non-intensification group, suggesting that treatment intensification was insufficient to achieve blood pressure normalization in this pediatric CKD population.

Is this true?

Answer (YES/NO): NO